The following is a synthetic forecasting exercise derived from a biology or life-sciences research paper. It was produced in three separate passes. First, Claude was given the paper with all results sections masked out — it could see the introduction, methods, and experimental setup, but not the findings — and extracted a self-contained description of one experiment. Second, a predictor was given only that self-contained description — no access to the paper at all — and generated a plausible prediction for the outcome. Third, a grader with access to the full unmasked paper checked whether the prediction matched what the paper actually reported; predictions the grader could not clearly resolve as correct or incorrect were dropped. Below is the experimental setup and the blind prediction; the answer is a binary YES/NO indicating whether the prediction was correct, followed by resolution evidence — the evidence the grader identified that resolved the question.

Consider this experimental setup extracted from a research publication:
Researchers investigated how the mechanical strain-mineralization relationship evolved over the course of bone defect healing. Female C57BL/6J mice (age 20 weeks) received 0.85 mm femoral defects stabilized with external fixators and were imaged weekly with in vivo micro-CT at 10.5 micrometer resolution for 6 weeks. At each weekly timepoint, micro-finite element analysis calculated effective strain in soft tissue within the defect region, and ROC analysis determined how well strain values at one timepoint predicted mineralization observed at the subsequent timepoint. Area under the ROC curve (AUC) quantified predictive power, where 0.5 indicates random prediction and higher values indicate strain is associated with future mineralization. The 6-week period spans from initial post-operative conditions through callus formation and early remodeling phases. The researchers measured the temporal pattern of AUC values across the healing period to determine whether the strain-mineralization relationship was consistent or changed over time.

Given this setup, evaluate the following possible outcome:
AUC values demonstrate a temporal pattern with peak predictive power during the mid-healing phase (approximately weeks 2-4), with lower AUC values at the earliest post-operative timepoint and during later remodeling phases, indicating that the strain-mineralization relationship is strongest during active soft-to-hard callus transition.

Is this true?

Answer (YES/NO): NO